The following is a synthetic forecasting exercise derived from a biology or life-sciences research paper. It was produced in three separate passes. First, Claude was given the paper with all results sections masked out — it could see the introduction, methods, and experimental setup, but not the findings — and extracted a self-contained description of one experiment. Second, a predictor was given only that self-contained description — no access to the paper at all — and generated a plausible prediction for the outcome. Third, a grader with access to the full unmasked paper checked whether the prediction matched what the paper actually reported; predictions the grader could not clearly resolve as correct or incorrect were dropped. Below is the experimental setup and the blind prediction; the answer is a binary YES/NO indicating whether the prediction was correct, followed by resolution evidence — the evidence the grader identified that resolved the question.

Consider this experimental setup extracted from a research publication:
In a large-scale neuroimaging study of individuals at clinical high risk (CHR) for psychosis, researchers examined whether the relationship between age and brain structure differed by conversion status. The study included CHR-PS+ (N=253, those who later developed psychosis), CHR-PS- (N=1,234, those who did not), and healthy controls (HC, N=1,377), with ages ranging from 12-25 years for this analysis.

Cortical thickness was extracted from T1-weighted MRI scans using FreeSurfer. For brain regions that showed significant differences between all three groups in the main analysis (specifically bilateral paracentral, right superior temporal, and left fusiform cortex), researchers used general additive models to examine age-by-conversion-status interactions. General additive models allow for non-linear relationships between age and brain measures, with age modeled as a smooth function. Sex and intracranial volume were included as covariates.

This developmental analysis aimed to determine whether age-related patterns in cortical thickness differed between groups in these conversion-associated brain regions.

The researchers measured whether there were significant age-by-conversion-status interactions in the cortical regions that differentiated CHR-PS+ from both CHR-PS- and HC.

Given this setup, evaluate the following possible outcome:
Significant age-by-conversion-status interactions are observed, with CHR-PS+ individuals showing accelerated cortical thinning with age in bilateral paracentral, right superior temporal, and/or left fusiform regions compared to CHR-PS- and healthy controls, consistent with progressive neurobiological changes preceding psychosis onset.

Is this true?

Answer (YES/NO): NO